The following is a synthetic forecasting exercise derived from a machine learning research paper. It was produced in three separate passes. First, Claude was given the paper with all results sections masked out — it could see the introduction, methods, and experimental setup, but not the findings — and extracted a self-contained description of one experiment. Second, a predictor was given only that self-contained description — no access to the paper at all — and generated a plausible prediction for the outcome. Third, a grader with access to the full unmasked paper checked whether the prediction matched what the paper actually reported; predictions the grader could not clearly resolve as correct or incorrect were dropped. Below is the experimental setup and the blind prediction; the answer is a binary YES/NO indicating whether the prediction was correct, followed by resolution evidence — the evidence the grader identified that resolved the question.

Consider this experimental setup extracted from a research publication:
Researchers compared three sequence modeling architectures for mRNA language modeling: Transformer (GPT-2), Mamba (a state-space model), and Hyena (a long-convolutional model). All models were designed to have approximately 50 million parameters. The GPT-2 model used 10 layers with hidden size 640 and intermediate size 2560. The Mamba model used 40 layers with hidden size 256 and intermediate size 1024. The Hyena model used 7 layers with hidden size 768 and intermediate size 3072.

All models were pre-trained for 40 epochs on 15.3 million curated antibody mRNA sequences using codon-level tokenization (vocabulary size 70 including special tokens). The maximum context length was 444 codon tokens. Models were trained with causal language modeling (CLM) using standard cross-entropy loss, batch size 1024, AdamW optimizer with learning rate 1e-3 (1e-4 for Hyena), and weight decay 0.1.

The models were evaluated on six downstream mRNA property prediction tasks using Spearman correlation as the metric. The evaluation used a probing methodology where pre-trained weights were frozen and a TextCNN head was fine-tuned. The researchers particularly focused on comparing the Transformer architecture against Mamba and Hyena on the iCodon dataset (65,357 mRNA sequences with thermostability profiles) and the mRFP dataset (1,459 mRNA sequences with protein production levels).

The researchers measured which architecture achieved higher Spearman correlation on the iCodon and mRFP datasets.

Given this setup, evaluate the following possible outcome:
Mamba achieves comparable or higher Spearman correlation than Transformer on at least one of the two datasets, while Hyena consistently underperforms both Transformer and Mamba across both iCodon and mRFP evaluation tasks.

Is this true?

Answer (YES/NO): NO